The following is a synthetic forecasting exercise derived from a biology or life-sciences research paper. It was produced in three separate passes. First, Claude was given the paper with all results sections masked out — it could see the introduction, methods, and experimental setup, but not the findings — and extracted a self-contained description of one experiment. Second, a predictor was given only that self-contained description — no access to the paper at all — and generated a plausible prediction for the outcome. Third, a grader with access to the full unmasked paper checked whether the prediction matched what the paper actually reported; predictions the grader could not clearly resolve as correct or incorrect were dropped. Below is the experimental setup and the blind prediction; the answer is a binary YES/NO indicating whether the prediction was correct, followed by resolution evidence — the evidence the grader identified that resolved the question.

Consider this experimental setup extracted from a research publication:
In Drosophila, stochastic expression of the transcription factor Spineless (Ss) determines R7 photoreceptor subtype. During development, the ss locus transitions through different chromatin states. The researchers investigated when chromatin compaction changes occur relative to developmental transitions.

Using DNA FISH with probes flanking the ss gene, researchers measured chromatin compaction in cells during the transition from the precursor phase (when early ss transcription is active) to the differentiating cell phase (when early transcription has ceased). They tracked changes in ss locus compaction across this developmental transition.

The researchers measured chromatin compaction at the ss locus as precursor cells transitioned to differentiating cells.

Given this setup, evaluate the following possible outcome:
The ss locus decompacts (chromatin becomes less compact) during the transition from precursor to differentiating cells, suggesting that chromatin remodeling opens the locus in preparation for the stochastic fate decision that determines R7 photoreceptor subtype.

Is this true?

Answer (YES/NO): NO